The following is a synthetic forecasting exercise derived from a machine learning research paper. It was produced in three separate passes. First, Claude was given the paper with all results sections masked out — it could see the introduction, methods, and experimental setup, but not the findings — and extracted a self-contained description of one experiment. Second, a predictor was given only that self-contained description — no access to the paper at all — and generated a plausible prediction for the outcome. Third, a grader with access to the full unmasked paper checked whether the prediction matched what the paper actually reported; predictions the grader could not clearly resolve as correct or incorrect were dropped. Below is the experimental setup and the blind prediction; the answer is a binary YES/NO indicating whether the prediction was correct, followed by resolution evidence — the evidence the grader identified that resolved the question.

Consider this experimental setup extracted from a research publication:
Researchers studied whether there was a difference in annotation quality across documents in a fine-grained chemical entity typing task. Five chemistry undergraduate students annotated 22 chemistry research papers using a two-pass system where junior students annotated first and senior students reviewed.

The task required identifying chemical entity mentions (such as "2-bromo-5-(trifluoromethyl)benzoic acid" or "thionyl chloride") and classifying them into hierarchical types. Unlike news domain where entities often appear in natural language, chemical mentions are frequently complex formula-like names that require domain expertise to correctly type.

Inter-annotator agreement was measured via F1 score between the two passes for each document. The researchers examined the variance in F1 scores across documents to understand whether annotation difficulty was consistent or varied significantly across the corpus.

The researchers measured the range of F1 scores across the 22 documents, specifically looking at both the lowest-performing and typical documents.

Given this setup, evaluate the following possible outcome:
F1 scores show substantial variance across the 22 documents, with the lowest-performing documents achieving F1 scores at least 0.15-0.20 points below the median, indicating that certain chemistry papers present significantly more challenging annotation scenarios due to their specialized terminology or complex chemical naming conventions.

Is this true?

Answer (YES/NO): YES